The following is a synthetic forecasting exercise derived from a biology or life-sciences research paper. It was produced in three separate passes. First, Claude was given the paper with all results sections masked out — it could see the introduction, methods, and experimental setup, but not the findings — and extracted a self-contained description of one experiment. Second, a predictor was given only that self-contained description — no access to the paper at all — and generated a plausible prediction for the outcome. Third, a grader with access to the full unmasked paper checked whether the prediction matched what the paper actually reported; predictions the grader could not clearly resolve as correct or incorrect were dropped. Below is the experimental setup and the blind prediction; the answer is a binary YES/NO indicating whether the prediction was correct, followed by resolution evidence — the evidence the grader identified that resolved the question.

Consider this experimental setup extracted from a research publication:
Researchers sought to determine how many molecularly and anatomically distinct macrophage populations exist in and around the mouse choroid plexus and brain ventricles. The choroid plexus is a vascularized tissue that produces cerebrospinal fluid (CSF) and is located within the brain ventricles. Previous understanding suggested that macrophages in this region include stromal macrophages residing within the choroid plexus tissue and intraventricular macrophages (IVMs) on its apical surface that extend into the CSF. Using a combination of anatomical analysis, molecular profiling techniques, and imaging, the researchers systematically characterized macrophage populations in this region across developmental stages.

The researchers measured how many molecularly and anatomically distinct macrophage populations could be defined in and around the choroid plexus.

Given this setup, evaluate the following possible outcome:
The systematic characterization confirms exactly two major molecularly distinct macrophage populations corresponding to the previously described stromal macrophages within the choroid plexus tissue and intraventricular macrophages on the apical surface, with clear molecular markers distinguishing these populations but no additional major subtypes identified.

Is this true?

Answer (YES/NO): NO